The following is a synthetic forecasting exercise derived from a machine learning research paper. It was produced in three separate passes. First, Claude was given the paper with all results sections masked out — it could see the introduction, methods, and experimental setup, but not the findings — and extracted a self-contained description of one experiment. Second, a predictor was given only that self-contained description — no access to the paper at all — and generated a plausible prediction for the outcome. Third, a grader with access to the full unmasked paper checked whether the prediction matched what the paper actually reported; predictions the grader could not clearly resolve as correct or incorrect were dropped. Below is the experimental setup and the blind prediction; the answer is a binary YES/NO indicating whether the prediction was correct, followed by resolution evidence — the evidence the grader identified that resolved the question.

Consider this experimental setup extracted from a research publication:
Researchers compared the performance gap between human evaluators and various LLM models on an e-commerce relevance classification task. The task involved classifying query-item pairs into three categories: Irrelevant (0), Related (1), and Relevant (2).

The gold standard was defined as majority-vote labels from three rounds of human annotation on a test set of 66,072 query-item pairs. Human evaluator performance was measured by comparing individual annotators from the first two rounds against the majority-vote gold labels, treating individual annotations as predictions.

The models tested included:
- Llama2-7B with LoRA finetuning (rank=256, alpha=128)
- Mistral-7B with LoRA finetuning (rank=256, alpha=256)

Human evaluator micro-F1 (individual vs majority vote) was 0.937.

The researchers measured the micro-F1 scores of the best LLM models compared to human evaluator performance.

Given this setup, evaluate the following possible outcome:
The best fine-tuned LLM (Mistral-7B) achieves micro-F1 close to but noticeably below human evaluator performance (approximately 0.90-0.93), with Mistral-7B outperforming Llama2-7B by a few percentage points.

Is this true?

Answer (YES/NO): NO